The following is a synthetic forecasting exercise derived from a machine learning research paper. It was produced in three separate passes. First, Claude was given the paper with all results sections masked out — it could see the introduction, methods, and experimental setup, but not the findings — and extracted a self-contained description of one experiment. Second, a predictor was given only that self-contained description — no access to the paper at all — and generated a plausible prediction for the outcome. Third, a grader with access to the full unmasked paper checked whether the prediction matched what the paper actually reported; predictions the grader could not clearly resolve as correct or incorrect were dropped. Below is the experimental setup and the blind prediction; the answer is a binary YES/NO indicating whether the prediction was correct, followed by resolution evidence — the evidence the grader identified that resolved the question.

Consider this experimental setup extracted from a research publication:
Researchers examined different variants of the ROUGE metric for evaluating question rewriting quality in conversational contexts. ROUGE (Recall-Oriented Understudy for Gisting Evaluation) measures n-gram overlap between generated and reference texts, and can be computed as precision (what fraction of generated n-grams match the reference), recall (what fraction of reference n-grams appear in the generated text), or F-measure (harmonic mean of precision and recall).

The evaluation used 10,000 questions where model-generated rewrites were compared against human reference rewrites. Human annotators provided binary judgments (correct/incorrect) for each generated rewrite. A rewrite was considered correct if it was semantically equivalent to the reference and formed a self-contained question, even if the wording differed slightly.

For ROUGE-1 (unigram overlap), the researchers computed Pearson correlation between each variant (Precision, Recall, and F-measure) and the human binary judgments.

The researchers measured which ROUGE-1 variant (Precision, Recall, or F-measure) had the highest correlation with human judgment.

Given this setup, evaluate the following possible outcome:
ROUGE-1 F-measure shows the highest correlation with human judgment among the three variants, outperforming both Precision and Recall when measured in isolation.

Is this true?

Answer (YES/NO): NO